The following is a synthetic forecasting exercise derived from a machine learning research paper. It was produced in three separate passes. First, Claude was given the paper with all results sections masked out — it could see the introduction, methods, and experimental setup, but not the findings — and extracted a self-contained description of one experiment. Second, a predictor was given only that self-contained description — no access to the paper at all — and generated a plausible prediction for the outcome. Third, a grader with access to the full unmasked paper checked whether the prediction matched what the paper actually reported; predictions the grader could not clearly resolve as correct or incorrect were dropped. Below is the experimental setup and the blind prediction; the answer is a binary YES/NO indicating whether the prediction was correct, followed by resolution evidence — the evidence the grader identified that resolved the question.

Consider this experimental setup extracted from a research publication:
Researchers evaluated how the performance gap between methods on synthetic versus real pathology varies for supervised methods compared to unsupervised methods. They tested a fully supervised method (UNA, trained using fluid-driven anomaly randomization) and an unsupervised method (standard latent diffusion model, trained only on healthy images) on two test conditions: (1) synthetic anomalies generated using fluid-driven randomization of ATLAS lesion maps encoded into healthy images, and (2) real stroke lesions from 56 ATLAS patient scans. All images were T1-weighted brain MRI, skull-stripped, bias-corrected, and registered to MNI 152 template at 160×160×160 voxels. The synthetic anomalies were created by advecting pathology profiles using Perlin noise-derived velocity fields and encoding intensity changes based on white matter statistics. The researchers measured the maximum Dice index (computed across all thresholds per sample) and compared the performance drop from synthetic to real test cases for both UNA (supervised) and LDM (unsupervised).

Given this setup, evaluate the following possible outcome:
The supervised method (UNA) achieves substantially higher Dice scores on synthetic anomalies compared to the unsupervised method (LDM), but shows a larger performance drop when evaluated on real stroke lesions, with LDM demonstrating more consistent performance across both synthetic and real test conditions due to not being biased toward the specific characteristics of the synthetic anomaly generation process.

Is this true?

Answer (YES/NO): NO